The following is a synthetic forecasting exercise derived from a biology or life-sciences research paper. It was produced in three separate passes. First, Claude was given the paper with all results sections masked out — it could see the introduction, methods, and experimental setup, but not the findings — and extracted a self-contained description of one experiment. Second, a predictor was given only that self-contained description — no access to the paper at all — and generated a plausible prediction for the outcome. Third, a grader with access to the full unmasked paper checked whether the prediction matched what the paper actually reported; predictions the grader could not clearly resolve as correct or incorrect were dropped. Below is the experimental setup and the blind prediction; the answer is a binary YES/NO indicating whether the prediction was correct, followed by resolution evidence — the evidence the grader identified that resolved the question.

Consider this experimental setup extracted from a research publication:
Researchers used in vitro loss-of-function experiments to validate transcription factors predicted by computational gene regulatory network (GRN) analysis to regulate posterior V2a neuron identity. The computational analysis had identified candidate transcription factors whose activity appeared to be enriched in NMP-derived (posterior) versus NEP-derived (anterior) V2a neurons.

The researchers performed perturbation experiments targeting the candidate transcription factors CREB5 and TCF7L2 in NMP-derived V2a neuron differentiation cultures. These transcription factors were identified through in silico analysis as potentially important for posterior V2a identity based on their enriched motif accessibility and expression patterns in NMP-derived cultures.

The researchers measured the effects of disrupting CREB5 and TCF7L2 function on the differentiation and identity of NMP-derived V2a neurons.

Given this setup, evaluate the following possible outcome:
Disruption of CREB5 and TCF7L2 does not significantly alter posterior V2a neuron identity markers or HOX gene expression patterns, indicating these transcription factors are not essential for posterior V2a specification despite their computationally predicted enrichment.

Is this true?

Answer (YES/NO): NO